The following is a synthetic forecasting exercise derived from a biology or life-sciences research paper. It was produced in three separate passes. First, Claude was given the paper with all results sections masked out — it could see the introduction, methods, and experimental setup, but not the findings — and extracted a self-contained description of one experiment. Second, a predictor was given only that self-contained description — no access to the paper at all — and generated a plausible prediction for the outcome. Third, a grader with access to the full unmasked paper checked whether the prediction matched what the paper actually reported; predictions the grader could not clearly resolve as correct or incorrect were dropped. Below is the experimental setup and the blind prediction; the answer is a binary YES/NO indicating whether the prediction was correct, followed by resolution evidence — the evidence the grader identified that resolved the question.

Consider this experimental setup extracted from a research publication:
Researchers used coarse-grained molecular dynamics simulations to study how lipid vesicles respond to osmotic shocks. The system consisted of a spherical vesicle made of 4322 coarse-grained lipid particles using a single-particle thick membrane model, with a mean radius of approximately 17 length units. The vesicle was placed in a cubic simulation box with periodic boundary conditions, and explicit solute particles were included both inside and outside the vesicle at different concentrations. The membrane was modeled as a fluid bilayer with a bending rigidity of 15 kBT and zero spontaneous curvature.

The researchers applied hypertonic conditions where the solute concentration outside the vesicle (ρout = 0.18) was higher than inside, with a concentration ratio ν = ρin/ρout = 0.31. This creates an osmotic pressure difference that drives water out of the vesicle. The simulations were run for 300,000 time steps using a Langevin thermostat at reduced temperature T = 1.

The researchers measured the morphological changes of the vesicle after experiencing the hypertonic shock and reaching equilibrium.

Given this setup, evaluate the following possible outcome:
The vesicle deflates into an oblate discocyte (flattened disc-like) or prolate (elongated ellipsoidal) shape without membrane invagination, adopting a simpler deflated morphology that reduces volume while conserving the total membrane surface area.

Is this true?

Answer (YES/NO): NO